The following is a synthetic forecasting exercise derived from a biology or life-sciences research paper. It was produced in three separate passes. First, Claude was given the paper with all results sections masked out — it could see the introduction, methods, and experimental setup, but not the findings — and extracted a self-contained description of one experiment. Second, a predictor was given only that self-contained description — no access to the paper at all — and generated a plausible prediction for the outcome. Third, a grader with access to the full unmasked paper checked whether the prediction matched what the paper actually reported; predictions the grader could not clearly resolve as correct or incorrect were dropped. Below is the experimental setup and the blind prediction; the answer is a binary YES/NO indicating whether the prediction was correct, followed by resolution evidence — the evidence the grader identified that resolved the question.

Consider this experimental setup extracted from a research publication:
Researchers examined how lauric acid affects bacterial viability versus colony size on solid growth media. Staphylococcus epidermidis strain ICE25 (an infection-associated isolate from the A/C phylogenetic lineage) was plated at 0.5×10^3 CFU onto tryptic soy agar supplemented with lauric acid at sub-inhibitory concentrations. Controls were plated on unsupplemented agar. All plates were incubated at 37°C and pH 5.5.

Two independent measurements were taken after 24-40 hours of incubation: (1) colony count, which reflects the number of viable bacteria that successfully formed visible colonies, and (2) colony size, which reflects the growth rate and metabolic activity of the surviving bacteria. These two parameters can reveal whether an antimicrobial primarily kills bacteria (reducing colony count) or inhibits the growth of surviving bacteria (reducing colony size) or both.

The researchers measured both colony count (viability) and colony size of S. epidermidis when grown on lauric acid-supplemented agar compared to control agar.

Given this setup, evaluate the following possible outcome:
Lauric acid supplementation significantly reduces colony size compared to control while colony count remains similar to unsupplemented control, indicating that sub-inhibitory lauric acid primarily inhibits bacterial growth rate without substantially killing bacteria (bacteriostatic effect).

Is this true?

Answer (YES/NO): NO